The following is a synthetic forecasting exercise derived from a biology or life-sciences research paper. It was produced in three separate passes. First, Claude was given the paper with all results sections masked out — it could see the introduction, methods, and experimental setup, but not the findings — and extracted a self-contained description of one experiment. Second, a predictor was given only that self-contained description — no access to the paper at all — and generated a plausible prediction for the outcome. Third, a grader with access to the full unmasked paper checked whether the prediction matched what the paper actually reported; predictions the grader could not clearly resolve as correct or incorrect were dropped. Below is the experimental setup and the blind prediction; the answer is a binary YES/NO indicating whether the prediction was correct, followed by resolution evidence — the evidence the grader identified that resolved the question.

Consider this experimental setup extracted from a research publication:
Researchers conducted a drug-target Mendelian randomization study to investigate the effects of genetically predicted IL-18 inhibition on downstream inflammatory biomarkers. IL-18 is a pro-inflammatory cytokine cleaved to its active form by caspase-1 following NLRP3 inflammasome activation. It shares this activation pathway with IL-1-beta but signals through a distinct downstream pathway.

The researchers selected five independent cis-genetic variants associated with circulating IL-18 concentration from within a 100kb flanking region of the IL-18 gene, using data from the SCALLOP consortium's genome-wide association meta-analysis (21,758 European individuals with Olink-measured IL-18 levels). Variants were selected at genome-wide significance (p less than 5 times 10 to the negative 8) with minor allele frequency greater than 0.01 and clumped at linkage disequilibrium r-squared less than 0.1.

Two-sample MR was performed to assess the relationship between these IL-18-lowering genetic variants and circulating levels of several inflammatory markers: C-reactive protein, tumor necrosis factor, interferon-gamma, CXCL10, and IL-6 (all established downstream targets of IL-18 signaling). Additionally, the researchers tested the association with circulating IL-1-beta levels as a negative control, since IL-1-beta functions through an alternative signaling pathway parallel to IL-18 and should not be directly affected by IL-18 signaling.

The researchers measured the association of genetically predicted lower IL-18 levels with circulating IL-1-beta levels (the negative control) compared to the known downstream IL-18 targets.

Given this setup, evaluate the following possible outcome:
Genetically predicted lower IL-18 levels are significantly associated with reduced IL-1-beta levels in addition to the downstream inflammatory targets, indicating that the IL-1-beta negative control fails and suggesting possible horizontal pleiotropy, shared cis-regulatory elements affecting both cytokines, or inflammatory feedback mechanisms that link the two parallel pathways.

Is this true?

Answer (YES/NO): NO